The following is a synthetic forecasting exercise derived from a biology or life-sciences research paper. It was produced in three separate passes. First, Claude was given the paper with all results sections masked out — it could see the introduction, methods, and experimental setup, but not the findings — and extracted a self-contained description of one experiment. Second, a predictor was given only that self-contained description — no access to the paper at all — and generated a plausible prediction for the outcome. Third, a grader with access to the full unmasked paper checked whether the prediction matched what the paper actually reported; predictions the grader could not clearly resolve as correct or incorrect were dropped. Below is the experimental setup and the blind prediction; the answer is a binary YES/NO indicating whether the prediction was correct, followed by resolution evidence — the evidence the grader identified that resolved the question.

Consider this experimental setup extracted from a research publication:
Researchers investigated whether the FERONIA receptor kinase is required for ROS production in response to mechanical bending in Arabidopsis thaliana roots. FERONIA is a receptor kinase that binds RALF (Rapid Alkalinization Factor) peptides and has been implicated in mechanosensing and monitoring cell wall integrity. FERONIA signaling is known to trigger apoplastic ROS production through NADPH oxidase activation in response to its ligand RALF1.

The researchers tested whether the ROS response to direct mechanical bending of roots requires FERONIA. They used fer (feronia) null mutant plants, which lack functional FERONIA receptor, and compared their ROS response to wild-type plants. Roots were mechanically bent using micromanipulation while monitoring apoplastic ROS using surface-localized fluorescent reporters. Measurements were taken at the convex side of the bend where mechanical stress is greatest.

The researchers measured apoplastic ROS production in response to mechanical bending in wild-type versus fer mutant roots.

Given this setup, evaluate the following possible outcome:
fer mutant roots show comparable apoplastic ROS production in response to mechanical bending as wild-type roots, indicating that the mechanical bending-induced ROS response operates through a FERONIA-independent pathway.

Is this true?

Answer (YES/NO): YES